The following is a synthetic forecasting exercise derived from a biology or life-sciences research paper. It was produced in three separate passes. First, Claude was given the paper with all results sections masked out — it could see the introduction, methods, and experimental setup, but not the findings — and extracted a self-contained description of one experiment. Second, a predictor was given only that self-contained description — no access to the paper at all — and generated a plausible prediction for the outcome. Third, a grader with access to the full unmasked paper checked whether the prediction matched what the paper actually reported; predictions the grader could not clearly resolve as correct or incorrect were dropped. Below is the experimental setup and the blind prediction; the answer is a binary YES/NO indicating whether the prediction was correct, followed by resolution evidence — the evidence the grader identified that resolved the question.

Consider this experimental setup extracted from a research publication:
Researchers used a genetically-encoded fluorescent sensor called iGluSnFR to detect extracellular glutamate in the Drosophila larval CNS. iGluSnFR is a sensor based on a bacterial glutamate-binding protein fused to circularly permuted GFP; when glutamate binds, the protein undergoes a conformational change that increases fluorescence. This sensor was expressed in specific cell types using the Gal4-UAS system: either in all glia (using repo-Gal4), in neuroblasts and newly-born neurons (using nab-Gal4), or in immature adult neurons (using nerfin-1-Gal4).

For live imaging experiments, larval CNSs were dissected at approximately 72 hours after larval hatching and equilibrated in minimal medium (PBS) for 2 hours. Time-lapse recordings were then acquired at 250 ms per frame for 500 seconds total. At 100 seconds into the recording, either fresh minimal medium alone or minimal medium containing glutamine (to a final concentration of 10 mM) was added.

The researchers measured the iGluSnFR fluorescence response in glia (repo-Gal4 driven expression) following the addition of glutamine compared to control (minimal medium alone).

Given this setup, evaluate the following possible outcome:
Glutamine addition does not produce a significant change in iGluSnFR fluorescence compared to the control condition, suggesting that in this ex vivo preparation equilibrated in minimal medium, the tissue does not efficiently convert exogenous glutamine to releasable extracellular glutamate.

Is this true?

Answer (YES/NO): NO